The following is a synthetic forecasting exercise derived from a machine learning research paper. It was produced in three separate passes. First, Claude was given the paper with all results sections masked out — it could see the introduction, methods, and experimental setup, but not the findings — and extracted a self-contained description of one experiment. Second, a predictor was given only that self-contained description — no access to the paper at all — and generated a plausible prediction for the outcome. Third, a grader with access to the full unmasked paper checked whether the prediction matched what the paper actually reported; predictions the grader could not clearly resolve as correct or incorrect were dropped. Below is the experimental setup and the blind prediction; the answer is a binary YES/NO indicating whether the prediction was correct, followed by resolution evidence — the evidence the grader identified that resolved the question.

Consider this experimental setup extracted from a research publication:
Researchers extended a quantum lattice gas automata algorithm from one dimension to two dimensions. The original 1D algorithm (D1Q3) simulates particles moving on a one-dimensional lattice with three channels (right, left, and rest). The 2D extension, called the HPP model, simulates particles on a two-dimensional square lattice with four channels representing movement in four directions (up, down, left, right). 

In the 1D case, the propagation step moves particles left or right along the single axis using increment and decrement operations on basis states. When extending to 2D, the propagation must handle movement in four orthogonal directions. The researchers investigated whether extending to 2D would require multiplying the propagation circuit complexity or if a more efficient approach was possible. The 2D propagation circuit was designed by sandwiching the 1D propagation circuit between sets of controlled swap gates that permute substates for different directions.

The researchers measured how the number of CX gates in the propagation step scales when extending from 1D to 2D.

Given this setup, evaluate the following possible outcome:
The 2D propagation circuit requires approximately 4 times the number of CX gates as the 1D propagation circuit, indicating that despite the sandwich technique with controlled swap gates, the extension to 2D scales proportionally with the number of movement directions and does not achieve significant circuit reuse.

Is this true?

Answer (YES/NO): NO